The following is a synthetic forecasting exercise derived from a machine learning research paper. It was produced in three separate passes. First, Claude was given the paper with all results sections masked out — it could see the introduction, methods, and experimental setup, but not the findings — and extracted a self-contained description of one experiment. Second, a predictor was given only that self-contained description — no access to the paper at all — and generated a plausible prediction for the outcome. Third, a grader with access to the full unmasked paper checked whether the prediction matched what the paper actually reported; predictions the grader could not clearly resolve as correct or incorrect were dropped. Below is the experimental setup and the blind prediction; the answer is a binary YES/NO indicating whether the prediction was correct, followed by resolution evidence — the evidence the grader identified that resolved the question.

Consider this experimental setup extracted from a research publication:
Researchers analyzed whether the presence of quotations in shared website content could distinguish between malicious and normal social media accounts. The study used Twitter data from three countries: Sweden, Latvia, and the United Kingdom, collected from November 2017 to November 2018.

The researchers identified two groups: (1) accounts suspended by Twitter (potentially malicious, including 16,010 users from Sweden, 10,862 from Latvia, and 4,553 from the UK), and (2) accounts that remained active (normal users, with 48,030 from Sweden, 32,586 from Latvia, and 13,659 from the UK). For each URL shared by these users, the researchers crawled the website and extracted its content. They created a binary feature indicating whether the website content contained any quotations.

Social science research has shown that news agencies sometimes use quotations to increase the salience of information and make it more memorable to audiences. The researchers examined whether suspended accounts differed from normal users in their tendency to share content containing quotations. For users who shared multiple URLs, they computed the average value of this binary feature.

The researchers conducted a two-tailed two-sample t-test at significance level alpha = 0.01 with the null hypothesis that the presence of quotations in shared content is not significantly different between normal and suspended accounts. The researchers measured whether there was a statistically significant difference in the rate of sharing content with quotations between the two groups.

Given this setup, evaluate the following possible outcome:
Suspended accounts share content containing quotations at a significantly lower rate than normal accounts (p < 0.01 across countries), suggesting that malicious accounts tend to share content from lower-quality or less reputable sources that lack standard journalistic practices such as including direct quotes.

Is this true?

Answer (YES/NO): NO